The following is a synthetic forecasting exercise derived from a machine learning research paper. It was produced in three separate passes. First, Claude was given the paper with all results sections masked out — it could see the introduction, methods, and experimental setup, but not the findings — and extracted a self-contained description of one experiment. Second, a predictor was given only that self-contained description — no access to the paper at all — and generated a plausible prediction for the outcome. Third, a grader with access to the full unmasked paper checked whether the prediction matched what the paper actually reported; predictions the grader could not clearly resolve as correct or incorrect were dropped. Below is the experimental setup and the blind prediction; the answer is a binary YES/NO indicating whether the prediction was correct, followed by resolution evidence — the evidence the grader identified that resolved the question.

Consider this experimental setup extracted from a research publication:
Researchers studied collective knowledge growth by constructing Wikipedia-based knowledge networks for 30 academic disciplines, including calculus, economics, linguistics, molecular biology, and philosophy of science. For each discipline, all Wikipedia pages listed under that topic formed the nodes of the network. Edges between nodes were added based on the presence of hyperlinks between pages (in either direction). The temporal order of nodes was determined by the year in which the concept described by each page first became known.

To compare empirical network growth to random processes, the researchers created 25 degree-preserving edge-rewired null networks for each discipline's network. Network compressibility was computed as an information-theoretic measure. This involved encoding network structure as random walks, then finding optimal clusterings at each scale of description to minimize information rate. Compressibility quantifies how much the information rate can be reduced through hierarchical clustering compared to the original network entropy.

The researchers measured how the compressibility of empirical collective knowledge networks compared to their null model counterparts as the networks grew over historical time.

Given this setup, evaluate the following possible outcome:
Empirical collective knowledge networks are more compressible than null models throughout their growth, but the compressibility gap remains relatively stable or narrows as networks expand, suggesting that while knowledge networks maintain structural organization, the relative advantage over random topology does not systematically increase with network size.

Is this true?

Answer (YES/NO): NO